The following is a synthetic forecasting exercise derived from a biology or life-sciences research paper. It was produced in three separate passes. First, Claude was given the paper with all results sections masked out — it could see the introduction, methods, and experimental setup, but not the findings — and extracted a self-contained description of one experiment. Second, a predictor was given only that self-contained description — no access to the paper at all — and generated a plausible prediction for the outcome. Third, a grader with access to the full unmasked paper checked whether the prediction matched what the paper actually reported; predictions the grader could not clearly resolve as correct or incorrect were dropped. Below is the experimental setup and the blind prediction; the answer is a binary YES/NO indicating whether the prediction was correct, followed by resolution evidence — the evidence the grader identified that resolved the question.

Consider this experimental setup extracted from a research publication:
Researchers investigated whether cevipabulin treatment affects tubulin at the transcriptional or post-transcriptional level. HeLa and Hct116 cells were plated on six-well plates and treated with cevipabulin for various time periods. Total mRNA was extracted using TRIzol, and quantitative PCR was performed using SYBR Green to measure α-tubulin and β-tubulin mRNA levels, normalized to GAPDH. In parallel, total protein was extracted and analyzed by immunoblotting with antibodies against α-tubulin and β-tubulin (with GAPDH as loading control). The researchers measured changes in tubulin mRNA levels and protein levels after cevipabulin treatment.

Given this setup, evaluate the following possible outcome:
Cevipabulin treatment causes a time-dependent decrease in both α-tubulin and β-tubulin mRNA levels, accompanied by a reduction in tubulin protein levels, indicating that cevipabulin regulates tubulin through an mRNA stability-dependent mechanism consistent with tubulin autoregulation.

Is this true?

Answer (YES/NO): NO